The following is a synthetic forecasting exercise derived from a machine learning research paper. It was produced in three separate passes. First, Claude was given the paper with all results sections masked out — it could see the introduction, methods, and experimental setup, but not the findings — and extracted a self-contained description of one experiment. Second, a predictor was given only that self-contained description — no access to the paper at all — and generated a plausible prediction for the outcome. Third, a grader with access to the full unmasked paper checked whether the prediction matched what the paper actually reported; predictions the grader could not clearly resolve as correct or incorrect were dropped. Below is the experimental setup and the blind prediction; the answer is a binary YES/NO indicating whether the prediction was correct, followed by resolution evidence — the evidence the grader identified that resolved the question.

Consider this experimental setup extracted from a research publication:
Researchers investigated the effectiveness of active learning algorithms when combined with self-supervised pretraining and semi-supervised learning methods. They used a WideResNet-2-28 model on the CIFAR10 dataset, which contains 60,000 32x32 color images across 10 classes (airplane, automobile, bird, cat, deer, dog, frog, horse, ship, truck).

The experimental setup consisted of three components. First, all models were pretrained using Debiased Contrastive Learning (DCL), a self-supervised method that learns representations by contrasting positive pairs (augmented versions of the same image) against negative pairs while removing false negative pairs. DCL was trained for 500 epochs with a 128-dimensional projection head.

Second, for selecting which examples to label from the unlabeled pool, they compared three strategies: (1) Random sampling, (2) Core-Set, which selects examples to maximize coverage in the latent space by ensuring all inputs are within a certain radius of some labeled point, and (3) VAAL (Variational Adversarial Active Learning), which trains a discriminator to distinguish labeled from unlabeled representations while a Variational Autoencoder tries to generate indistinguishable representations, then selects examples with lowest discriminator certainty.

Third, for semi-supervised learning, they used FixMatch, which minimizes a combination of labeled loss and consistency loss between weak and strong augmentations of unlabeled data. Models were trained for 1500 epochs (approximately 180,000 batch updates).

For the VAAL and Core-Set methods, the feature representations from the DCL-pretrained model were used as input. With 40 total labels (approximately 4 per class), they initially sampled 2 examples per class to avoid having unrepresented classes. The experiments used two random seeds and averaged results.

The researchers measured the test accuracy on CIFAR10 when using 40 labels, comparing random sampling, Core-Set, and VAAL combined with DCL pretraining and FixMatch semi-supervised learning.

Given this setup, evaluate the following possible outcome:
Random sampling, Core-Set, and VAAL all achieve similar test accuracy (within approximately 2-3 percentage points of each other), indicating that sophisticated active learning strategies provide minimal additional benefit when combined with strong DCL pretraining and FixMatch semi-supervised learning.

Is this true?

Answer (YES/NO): YES